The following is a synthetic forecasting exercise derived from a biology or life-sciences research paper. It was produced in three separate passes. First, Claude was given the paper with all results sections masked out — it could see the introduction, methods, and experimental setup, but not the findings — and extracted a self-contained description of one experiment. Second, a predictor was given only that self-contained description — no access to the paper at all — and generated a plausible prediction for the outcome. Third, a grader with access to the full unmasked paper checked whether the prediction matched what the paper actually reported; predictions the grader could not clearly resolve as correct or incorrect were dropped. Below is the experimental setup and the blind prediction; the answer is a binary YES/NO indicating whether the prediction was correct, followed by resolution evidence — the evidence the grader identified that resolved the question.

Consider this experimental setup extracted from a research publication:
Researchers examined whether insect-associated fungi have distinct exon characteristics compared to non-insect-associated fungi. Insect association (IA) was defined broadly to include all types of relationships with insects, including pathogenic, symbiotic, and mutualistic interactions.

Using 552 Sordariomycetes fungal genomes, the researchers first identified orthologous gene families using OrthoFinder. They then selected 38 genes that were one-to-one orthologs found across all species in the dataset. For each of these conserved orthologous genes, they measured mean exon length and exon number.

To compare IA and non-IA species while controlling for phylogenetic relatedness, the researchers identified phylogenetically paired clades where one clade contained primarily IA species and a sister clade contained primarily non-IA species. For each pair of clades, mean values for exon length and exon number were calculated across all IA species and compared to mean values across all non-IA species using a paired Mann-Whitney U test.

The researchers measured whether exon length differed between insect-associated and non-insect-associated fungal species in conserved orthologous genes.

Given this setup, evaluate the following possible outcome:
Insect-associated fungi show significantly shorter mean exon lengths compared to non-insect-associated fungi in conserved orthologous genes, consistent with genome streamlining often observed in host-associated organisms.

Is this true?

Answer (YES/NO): NO